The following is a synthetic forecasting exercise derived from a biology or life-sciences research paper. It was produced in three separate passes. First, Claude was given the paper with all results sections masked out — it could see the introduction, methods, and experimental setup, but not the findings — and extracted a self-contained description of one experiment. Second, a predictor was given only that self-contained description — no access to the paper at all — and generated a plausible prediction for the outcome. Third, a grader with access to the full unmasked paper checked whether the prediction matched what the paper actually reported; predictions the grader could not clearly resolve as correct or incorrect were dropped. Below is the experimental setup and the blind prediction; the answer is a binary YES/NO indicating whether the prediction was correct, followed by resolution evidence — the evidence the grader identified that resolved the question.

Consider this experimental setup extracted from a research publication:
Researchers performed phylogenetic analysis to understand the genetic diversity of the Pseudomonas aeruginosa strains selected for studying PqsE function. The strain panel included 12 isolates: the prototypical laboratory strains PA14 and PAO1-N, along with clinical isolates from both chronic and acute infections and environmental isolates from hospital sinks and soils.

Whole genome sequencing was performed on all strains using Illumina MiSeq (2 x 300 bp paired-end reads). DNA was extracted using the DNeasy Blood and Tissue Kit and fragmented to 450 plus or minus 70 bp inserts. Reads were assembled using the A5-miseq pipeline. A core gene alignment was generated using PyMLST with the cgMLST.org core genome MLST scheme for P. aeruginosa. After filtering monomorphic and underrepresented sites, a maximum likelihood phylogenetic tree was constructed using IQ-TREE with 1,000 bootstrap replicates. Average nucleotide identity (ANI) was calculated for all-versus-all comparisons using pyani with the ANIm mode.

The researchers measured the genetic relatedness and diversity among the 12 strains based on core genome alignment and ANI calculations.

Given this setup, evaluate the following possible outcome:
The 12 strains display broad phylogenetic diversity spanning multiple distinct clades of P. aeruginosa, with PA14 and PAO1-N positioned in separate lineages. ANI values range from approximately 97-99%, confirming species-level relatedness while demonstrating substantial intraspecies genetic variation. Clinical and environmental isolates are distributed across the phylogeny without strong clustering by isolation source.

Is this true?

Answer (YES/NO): NO